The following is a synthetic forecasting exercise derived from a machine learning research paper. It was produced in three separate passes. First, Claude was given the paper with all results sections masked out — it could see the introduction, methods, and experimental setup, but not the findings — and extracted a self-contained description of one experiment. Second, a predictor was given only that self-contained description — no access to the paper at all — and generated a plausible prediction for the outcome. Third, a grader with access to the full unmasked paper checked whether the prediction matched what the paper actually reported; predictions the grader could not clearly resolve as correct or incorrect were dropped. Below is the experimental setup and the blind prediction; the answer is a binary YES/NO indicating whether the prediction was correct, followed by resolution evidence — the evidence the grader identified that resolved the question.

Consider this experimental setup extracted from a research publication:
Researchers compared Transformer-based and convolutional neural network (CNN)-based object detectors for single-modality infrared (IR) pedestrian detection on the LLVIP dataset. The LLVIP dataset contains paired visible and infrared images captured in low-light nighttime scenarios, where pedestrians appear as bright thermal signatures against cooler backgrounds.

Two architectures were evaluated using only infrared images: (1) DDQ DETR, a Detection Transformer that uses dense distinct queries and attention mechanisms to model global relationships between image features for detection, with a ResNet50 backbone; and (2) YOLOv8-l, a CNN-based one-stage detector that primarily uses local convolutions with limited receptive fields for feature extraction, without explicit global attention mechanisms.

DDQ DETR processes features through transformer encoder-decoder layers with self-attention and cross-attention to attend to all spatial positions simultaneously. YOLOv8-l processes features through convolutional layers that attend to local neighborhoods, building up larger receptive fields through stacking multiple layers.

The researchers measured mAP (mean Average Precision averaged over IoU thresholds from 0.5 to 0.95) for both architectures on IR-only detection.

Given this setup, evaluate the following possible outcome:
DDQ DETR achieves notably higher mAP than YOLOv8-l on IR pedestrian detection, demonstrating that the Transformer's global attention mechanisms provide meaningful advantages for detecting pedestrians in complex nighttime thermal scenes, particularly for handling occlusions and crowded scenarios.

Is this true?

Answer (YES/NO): NO